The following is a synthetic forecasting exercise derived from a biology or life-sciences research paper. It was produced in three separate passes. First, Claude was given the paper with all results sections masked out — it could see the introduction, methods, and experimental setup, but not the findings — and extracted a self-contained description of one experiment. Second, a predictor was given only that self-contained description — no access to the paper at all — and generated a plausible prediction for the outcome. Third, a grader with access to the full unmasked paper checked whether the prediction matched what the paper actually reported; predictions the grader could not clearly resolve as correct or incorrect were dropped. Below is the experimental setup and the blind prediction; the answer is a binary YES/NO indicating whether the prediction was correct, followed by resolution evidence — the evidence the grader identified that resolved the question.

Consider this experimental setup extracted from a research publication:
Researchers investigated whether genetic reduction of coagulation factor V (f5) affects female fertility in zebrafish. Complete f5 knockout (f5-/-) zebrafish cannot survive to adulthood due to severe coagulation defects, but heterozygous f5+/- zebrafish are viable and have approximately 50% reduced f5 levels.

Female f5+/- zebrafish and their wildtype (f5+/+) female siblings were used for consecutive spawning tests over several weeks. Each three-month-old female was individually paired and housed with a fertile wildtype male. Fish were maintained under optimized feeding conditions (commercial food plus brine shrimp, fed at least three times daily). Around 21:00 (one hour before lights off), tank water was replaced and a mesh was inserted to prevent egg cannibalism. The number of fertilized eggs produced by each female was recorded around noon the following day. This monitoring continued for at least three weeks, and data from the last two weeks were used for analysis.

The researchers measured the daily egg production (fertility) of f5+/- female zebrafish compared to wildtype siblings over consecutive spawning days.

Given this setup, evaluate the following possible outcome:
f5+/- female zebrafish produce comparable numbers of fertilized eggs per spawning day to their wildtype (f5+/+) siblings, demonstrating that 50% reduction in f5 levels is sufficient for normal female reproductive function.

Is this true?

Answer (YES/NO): NO